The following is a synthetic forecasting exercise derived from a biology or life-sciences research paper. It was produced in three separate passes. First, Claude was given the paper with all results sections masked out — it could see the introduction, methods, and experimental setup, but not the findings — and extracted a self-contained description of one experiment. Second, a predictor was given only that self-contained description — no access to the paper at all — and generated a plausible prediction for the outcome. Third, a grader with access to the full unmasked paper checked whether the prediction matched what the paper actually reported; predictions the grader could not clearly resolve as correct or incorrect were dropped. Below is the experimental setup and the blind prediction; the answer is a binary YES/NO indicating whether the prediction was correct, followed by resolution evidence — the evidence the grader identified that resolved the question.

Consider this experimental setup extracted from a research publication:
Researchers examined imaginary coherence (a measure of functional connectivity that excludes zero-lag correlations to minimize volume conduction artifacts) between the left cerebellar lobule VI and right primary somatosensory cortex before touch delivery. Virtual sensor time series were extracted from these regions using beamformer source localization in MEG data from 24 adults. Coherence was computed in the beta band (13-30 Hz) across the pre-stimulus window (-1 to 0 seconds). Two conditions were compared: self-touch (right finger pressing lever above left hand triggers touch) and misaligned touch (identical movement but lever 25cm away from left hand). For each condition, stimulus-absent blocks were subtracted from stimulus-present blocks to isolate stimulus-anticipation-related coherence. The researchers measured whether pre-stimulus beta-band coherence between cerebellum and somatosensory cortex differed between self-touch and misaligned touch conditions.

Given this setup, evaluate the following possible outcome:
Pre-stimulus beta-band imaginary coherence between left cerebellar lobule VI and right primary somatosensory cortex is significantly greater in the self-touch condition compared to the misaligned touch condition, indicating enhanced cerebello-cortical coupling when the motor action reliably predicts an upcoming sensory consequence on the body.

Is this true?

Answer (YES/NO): YES